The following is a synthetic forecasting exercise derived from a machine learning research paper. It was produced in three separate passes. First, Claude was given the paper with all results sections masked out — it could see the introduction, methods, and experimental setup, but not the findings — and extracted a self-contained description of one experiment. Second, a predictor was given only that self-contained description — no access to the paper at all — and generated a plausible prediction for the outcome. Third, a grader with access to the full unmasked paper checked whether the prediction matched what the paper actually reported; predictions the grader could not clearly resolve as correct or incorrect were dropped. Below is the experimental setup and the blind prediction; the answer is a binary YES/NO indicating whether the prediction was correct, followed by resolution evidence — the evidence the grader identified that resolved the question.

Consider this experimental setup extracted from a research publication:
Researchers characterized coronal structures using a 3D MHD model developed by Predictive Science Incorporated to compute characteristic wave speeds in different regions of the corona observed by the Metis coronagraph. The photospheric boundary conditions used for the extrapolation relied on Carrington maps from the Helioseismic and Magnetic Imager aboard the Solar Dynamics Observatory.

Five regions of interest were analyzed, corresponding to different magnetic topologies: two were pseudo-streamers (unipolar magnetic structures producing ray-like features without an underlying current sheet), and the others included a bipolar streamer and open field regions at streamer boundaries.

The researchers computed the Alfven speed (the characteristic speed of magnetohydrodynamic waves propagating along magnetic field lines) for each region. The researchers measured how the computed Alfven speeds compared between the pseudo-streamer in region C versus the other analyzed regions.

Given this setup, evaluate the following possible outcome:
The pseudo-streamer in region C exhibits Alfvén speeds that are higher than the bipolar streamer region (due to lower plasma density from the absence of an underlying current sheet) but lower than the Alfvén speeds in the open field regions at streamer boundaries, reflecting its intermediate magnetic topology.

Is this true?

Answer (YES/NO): NO